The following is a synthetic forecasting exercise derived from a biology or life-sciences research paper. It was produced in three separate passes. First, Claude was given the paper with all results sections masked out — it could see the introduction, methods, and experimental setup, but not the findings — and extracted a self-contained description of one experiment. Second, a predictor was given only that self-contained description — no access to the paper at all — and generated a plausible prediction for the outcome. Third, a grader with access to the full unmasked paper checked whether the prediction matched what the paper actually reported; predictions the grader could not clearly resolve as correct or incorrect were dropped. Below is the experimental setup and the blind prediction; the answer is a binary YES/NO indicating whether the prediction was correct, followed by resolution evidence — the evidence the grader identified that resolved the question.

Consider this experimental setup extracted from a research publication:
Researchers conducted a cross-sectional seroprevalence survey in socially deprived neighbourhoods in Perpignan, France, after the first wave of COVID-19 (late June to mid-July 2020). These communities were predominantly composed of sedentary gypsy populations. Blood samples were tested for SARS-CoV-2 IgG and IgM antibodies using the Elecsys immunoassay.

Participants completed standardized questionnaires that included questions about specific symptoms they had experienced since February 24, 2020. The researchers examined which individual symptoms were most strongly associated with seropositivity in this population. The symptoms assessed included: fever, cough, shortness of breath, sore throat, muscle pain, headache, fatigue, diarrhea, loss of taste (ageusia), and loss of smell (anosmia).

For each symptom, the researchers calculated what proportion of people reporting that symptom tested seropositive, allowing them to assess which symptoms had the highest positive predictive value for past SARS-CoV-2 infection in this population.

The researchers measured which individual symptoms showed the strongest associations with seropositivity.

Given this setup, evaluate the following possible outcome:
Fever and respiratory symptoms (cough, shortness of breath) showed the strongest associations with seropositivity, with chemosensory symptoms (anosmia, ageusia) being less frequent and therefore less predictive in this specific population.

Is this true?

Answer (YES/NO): NO